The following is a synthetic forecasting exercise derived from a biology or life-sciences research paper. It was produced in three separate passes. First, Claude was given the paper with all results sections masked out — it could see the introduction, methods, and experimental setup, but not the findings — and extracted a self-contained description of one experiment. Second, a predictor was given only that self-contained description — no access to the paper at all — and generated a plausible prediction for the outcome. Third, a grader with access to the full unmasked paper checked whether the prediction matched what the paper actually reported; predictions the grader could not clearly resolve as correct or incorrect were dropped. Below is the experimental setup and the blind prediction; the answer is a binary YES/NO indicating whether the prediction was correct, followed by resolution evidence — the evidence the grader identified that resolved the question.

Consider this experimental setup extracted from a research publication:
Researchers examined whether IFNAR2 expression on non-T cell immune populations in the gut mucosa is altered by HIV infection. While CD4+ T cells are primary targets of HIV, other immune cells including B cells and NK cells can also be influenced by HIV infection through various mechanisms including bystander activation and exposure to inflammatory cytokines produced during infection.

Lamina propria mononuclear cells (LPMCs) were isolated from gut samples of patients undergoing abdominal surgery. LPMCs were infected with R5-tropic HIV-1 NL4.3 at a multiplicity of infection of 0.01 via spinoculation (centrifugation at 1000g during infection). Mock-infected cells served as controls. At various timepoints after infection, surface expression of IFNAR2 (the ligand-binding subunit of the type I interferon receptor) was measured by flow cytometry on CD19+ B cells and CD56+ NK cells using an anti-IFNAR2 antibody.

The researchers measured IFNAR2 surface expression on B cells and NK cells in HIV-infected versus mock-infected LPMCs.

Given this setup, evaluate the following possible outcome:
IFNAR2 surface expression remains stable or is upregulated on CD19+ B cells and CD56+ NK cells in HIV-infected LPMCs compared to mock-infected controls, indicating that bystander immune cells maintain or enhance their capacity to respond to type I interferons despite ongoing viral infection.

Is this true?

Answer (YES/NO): YES